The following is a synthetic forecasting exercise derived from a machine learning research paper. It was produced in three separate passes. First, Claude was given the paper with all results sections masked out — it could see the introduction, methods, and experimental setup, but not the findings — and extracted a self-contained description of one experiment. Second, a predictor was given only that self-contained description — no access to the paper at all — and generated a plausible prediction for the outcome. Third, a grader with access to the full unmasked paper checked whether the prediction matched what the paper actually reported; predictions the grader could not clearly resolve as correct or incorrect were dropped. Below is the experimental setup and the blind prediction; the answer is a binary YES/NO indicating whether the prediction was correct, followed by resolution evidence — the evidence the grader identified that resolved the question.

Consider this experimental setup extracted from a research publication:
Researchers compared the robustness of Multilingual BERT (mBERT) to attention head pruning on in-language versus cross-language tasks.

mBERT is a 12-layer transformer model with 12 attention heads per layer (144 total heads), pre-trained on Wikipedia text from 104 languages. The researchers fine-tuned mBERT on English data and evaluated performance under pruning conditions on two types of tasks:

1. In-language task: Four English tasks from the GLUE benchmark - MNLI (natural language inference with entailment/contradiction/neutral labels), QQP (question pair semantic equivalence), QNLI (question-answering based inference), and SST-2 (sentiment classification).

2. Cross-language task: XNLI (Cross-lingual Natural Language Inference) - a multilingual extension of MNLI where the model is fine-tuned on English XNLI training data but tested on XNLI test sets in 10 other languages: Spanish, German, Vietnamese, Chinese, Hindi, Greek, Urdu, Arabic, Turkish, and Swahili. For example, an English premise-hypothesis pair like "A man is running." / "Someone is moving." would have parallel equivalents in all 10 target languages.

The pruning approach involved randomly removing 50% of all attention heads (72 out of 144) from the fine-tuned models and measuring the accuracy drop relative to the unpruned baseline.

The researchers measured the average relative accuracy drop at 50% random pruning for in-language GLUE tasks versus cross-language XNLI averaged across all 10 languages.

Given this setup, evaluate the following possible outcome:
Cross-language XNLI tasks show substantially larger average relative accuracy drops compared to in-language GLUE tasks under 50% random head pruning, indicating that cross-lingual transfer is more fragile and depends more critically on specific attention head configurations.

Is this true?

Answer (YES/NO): YES